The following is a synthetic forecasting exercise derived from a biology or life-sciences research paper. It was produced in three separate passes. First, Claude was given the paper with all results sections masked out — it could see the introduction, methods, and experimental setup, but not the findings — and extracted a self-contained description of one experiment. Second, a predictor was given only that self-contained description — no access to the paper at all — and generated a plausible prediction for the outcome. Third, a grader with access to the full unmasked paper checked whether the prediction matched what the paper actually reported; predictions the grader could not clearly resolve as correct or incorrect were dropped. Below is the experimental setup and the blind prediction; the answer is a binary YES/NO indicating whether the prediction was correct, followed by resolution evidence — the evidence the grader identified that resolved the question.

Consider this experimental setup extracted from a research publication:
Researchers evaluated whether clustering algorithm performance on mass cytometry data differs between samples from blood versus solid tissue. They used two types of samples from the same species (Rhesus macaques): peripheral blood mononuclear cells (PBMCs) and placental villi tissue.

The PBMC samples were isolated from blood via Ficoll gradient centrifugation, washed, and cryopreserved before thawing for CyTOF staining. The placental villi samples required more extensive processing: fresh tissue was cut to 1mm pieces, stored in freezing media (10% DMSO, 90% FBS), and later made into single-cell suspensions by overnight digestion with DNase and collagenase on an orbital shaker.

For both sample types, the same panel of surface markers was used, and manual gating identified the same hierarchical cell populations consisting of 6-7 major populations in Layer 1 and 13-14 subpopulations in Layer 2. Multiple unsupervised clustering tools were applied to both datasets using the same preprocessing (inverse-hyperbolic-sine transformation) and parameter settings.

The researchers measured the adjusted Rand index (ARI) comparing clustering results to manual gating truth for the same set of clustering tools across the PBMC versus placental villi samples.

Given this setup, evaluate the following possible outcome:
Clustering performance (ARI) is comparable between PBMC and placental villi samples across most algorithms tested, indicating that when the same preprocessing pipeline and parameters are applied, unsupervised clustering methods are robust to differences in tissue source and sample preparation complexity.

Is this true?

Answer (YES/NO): NO